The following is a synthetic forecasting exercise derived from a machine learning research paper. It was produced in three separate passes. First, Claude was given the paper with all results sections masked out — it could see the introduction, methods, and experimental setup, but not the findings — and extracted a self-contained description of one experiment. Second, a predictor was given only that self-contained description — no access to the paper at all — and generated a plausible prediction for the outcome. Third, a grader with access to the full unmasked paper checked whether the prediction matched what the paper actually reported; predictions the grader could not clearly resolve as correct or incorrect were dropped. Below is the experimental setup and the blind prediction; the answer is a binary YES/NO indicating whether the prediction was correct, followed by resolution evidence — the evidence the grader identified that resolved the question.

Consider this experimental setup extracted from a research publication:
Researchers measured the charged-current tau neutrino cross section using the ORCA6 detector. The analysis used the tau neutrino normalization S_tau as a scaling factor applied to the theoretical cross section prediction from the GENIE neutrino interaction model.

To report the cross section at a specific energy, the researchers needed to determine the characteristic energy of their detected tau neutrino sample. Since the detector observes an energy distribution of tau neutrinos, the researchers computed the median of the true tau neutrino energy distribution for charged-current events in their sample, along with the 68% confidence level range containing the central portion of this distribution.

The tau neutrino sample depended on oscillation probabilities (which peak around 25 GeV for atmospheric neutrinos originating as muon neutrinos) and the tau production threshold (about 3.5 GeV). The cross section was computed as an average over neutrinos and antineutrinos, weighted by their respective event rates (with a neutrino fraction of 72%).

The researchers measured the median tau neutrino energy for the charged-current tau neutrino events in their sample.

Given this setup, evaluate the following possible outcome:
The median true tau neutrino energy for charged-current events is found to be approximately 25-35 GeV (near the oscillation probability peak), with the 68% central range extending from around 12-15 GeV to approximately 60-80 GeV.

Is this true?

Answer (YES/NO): NO